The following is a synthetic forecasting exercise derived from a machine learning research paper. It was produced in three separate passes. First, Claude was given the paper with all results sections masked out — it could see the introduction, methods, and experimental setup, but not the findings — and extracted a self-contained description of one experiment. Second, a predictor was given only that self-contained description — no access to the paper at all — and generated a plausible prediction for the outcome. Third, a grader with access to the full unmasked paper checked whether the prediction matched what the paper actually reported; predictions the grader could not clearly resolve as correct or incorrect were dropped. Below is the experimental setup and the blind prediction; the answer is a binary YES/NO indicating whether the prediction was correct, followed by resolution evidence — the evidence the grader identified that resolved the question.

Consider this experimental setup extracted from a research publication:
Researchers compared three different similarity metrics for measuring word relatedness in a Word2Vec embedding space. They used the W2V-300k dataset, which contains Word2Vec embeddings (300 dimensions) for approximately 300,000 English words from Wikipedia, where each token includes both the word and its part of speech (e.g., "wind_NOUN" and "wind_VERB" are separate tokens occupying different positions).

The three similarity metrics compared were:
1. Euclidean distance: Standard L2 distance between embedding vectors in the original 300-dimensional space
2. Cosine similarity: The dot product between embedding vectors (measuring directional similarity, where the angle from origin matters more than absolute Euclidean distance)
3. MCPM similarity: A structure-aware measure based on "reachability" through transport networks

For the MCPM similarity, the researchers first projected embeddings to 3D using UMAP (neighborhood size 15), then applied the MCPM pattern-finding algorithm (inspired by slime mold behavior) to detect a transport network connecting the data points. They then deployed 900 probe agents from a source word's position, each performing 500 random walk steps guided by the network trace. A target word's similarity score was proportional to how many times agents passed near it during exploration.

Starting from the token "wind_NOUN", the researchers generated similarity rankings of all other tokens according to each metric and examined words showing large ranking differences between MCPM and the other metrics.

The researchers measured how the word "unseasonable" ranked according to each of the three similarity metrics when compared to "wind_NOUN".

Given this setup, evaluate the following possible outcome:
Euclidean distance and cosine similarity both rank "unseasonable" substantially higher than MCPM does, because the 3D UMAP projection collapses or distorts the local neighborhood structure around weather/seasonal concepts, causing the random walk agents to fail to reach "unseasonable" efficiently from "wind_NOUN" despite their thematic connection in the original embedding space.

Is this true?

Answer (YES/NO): NO